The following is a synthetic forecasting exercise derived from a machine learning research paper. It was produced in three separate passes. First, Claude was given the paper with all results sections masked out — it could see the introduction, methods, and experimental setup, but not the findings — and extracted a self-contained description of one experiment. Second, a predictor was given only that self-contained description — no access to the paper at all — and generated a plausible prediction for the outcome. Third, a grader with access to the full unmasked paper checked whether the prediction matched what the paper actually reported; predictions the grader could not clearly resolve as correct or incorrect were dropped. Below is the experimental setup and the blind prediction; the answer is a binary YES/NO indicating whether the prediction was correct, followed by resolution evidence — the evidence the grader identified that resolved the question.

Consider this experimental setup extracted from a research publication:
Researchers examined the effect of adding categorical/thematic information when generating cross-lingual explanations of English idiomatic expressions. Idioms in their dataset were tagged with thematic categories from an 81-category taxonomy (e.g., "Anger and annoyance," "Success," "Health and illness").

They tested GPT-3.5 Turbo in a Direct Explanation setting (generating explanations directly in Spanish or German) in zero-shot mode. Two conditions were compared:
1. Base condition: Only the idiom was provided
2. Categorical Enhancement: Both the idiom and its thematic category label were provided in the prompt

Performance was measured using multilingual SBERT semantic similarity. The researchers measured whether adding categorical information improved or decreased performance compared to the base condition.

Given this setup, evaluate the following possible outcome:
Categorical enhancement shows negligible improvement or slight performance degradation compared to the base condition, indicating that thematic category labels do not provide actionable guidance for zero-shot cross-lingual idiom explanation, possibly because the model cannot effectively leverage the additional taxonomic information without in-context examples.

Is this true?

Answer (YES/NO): YES